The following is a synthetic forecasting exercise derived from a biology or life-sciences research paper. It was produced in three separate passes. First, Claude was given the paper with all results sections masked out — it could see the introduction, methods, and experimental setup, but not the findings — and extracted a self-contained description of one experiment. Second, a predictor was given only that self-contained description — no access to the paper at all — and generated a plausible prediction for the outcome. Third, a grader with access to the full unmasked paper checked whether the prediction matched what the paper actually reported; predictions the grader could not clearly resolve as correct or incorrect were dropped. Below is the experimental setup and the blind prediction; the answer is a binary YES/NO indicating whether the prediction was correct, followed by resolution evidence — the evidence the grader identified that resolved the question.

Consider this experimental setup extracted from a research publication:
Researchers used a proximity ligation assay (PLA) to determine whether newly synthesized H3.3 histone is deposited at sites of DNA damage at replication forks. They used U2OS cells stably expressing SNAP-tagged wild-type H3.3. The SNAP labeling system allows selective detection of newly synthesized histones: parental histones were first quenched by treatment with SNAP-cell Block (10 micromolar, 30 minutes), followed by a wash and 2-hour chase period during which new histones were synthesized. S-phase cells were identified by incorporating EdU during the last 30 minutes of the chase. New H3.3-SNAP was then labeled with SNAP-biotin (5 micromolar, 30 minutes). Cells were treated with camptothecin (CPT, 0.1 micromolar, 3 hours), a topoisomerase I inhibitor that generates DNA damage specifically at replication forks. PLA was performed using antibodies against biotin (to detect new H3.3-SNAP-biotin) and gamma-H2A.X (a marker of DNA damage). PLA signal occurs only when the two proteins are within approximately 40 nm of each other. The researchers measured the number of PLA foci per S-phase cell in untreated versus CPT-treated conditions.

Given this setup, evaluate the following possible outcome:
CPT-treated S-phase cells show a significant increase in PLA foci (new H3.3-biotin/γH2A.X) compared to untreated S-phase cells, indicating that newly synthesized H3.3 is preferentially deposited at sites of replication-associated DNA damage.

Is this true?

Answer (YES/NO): YES